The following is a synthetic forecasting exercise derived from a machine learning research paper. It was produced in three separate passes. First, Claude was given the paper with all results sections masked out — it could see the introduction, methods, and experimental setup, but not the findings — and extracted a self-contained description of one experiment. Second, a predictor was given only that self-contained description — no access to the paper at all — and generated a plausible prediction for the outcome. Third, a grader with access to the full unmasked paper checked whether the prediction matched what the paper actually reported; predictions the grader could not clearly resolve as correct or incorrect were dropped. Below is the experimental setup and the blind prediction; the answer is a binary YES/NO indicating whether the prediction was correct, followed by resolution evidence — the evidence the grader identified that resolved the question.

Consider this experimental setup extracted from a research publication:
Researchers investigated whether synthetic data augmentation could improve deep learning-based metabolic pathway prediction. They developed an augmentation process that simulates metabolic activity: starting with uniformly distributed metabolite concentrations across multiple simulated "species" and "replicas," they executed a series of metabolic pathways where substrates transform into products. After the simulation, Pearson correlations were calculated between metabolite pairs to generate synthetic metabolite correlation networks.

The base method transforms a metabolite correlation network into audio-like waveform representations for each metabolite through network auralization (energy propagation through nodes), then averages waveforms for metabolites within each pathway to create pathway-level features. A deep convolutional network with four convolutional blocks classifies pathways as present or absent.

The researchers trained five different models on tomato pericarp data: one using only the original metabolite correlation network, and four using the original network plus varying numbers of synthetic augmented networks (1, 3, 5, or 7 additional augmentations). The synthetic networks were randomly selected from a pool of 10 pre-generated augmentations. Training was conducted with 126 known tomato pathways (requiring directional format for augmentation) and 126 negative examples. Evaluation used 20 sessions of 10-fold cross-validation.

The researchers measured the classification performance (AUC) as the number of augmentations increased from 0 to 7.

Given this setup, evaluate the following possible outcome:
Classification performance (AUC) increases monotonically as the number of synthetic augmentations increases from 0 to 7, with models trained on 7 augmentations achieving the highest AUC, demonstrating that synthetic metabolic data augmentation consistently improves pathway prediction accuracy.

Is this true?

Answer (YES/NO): NO